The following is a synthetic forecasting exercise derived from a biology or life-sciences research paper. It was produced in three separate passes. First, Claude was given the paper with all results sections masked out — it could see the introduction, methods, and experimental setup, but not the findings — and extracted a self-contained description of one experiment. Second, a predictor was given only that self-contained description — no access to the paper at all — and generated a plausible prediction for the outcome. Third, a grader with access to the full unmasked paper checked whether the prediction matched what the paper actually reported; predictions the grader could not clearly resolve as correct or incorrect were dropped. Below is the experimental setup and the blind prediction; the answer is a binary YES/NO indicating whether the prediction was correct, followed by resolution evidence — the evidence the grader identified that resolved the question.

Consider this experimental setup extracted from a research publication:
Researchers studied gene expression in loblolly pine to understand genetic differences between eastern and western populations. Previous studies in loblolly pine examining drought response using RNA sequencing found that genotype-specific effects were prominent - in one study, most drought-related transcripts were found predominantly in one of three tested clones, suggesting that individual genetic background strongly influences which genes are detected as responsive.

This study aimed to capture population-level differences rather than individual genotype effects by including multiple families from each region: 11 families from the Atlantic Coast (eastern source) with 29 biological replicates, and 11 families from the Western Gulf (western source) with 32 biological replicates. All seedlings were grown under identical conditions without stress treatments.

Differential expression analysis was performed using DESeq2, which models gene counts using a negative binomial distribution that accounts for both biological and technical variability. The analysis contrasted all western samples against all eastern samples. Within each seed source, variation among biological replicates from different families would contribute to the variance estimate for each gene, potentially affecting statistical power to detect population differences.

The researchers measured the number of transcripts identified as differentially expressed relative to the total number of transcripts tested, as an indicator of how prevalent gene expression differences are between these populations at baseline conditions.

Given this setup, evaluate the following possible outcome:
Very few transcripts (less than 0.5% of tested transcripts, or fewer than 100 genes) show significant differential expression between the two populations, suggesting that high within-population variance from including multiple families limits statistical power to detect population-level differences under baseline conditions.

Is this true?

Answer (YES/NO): NO